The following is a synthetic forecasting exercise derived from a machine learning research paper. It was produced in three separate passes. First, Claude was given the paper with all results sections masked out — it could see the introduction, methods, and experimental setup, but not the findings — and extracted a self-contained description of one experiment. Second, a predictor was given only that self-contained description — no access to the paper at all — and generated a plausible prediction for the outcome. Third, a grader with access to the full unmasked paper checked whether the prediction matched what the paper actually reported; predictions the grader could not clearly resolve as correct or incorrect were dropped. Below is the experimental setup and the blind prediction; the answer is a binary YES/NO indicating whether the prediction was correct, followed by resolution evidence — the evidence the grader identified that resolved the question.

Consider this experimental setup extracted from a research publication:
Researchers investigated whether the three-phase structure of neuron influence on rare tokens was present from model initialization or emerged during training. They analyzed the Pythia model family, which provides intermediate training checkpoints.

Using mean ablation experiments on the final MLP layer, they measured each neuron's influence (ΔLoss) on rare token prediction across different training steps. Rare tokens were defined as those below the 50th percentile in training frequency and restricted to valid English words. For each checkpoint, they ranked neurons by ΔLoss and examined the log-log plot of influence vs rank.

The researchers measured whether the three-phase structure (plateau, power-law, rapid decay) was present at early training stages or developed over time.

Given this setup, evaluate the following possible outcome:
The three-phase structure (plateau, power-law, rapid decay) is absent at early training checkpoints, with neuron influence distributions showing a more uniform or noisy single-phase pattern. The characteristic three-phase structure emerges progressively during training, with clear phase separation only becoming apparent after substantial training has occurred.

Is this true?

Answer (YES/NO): NO